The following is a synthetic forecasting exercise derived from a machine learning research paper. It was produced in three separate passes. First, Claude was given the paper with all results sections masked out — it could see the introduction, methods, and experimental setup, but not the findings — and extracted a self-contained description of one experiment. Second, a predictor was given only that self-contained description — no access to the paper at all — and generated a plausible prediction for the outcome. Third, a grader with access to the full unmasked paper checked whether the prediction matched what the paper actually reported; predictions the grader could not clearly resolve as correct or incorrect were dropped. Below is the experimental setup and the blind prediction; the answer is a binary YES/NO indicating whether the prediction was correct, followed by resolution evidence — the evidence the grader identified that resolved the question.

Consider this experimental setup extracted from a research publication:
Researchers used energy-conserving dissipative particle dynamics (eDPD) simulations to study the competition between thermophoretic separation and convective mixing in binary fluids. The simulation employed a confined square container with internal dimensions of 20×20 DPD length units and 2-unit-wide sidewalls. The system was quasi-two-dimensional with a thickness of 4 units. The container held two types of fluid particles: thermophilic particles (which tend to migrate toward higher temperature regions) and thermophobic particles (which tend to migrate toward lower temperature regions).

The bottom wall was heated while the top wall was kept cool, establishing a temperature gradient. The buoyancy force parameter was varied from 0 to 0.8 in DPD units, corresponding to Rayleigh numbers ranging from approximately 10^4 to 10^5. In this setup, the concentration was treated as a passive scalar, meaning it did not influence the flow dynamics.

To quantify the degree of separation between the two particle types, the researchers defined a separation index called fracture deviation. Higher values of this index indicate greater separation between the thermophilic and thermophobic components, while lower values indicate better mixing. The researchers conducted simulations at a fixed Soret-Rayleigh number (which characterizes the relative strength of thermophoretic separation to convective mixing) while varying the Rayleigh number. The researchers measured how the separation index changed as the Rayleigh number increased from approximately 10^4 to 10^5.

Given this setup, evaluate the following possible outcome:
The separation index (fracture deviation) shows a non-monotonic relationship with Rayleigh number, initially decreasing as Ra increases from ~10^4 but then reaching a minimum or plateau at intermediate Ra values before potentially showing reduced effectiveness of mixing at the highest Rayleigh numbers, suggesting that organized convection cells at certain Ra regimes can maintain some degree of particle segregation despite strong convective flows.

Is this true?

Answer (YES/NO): YES